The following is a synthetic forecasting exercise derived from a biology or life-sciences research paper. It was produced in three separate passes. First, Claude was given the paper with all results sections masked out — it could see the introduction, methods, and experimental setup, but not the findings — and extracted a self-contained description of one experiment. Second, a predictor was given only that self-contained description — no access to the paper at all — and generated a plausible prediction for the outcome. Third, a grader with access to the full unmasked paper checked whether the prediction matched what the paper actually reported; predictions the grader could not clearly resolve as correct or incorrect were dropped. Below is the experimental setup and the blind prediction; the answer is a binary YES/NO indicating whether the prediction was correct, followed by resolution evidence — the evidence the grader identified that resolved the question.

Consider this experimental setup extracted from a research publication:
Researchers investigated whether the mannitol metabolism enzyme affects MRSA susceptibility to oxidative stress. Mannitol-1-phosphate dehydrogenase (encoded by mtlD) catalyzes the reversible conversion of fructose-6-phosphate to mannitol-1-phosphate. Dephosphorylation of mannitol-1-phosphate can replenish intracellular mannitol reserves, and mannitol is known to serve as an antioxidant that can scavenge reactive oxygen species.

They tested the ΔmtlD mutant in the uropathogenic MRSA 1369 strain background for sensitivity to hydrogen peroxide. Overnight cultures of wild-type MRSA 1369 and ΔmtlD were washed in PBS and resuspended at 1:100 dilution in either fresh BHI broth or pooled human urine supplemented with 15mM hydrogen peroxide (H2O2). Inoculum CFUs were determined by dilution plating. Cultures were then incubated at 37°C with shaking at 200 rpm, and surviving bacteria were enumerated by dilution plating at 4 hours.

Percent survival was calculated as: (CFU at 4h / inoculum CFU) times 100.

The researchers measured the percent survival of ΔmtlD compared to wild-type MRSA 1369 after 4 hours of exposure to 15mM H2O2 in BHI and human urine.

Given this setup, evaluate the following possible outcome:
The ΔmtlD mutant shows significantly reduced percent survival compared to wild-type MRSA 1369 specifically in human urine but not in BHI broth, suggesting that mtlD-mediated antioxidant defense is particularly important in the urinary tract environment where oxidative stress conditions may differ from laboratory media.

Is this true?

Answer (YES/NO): NO